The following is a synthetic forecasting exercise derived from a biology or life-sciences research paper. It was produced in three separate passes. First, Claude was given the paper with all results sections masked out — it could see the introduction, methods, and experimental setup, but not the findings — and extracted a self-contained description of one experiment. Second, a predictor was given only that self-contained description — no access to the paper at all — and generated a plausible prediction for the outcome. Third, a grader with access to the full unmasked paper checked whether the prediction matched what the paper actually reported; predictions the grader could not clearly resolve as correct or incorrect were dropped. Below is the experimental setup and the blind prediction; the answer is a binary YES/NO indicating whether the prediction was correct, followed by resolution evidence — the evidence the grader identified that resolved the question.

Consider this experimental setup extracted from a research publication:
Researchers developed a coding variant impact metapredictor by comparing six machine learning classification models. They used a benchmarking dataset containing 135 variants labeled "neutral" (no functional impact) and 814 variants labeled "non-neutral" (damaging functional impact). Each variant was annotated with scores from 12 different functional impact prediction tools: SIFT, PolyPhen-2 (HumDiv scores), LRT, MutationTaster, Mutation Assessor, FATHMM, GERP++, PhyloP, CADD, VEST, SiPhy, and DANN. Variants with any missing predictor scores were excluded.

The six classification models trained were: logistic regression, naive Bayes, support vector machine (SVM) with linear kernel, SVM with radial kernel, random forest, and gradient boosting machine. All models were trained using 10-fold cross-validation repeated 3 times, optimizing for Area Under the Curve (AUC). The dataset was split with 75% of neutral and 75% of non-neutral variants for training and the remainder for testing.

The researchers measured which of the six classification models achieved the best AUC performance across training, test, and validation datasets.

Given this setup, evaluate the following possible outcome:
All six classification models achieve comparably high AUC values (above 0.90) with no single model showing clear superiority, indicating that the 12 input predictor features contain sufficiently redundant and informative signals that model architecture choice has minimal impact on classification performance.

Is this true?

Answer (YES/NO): NO